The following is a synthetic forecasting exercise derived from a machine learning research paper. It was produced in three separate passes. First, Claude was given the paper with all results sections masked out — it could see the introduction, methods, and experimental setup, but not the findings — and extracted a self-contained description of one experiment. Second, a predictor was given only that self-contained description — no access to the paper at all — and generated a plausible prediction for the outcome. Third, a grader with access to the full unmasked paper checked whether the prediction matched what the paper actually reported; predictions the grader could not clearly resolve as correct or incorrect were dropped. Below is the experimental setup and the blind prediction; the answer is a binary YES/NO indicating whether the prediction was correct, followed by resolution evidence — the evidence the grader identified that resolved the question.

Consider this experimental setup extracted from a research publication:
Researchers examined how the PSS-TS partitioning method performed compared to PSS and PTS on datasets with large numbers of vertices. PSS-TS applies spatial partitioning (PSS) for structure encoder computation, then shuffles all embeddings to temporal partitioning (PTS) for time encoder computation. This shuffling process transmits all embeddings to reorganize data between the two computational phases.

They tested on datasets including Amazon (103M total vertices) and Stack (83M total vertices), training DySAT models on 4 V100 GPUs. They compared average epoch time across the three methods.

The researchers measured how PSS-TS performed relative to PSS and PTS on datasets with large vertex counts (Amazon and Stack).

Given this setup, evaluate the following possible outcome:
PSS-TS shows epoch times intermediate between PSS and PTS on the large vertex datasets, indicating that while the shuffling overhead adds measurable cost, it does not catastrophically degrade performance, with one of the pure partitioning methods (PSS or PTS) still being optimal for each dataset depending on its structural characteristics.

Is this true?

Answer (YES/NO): NO